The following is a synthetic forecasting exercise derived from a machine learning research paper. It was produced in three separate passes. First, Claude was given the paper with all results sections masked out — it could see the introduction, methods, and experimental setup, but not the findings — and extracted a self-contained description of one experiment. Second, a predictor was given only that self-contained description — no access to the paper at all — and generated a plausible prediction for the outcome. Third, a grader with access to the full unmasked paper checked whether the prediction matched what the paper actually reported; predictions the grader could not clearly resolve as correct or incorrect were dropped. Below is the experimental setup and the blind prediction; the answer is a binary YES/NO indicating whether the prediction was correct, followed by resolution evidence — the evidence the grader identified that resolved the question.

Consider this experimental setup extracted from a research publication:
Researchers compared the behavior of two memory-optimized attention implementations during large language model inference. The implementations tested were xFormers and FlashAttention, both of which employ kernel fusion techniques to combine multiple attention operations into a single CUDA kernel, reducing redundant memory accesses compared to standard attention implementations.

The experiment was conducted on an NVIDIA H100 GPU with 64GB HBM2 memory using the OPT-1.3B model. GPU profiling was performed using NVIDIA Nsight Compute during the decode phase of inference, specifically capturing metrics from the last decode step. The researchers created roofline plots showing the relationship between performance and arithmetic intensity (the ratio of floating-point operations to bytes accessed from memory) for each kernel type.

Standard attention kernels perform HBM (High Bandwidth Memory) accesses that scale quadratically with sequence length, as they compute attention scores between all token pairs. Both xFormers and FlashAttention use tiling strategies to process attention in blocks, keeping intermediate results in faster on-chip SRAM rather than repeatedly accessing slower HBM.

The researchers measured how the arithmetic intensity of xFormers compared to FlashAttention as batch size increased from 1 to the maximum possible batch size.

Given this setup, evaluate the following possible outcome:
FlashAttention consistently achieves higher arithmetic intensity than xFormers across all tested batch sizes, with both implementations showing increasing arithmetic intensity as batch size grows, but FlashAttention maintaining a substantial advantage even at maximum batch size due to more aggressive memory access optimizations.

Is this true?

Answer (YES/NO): NO